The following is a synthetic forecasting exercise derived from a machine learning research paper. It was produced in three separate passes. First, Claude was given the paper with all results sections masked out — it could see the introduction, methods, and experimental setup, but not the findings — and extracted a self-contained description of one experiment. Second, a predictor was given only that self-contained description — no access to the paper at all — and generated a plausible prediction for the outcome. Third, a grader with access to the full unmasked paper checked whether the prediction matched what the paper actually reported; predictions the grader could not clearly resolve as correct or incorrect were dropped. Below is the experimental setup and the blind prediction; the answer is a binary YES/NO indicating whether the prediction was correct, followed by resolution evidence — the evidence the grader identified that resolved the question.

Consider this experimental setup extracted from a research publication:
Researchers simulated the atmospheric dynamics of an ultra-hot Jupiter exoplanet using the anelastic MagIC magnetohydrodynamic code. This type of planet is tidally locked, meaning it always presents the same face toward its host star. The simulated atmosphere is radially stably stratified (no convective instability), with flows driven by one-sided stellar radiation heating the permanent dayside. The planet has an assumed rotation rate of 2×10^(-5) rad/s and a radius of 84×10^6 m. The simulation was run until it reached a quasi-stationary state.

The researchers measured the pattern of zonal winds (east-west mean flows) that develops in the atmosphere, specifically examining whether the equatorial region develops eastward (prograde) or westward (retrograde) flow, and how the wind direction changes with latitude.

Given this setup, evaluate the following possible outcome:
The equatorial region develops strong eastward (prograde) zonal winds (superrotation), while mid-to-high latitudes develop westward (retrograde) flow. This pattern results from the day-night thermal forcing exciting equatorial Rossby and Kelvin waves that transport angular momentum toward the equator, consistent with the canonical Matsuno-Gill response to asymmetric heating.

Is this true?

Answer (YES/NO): NO